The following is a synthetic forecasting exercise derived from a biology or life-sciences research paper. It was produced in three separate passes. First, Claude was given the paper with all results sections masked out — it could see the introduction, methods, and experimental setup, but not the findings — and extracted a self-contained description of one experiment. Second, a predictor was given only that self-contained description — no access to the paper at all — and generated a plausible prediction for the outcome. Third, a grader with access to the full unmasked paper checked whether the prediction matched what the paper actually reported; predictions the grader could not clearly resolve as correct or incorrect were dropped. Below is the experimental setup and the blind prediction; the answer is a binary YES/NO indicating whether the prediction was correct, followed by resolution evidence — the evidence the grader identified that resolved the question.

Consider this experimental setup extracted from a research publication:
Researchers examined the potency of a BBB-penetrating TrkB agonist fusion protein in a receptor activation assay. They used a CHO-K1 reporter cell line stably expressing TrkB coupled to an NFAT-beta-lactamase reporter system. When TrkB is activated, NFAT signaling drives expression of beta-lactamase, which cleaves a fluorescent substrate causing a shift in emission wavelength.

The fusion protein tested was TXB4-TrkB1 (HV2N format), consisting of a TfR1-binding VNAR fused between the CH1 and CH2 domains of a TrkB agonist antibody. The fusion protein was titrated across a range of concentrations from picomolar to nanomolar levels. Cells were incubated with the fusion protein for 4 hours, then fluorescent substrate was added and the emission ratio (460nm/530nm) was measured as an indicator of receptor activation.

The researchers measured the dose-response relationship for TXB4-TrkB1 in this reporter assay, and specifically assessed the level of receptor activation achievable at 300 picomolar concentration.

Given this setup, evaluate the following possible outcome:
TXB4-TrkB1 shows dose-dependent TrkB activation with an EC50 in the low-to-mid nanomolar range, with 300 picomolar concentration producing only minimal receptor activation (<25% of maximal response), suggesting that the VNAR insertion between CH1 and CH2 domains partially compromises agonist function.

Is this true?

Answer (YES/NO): NO